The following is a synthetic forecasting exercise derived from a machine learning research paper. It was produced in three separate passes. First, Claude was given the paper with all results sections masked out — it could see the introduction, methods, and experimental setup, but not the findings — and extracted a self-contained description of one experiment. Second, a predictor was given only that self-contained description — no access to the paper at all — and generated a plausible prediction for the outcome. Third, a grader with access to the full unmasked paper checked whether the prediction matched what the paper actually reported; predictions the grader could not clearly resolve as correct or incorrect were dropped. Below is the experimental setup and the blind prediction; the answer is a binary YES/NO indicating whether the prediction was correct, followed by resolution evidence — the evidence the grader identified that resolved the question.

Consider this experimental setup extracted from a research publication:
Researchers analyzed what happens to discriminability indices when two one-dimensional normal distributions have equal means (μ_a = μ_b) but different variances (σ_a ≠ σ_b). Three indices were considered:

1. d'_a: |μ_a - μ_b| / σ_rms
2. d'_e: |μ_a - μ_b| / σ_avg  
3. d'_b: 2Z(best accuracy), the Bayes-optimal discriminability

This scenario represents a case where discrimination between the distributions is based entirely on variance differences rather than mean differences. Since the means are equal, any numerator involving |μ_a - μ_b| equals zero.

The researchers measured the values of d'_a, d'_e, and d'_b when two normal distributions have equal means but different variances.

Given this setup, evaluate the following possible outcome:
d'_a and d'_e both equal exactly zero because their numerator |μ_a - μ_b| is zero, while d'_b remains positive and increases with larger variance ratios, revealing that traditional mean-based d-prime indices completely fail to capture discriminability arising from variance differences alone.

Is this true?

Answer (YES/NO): YES